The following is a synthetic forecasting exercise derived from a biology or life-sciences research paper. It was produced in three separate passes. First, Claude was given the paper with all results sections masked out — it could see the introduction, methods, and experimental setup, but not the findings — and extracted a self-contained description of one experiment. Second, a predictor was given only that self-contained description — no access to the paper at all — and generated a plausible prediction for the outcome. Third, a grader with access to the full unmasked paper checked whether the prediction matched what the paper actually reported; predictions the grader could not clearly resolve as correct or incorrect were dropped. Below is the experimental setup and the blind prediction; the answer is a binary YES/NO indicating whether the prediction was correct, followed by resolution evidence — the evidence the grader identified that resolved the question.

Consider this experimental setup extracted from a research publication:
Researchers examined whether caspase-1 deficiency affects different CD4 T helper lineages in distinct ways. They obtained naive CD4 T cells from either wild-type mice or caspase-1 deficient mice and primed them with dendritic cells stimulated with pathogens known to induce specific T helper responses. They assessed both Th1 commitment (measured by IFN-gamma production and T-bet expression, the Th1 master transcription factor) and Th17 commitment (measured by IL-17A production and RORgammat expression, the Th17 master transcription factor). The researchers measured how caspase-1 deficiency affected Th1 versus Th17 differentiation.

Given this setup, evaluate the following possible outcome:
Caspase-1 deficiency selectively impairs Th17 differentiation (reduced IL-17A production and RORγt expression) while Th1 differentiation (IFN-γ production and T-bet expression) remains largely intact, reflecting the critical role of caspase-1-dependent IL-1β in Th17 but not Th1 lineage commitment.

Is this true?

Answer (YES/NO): NO